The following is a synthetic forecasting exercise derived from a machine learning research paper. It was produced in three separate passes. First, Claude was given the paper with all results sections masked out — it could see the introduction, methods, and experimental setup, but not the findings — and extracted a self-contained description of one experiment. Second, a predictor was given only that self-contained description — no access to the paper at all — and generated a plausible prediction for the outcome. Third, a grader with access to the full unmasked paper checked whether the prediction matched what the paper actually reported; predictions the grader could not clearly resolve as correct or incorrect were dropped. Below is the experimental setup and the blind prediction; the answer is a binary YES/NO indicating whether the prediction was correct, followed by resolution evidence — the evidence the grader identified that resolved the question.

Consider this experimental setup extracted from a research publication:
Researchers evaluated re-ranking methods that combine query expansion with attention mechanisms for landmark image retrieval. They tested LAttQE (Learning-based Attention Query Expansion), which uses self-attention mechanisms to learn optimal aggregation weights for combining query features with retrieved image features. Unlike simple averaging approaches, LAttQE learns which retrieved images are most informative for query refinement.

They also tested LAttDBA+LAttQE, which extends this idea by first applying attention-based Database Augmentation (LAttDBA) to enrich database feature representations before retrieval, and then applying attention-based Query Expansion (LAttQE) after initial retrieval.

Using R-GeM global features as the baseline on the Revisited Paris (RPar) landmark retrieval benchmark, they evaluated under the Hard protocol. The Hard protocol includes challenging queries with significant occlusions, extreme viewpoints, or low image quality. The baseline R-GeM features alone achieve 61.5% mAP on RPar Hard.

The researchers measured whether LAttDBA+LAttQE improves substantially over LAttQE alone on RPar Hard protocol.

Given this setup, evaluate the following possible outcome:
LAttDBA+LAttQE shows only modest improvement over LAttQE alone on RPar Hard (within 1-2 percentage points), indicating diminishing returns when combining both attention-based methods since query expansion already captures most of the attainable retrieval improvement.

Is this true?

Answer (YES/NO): NO